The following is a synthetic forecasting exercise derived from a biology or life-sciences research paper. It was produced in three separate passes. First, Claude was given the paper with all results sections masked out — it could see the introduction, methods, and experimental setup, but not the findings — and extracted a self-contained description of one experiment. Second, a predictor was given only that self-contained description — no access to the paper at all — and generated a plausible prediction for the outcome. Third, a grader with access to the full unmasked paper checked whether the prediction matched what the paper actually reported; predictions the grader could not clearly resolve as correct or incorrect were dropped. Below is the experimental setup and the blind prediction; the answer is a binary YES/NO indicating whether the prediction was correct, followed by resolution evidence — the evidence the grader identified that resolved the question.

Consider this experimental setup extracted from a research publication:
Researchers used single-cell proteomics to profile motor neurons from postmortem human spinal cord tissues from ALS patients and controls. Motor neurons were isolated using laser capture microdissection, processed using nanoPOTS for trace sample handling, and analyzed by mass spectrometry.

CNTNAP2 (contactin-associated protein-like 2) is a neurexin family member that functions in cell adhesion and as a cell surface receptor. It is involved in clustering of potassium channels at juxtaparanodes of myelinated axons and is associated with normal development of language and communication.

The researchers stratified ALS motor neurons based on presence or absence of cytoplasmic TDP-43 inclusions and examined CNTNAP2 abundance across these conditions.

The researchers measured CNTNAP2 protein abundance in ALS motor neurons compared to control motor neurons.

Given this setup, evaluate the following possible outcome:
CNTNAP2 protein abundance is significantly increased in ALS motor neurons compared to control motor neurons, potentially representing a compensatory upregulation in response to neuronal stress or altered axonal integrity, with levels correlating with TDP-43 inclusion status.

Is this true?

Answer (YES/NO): YES